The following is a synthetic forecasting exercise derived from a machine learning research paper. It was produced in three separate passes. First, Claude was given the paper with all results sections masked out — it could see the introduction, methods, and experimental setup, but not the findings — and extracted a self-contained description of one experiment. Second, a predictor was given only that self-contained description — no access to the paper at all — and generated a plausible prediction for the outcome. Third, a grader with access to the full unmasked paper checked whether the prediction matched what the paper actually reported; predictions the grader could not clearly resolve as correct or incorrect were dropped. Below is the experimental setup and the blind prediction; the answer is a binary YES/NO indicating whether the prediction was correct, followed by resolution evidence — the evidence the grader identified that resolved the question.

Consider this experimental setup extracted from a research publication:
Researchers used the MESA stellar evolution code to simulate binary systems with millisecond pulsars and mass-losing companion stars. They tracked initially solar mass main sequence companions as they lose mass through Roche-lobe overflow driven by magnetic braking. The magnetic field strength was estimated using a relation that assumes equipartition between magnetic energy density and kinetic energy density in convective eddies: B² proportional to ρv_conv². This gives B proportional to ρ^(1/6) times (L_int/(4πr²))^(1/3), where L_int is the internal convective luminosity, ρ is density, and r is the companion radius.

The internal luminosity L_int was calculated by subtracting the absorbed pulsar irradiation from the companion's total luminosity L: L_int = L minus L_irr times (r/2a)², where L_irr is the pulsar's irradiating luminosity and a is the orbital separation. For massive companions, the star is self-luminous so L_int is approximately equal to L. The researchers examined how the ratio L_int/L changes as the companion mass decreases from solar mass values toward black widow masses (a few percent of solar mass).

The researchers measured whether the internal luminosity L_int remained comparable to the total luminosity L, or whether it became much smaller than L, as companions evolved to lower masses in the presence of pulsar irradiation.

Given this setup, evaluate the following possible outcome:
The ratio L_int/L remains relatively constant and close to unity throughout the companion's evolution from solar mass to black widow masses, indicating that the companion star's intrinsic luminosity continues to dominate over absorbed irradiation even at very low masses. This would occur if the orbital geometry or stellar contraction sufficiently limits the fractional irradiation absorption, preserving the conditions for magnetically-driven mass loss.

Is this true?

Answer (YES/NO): NO